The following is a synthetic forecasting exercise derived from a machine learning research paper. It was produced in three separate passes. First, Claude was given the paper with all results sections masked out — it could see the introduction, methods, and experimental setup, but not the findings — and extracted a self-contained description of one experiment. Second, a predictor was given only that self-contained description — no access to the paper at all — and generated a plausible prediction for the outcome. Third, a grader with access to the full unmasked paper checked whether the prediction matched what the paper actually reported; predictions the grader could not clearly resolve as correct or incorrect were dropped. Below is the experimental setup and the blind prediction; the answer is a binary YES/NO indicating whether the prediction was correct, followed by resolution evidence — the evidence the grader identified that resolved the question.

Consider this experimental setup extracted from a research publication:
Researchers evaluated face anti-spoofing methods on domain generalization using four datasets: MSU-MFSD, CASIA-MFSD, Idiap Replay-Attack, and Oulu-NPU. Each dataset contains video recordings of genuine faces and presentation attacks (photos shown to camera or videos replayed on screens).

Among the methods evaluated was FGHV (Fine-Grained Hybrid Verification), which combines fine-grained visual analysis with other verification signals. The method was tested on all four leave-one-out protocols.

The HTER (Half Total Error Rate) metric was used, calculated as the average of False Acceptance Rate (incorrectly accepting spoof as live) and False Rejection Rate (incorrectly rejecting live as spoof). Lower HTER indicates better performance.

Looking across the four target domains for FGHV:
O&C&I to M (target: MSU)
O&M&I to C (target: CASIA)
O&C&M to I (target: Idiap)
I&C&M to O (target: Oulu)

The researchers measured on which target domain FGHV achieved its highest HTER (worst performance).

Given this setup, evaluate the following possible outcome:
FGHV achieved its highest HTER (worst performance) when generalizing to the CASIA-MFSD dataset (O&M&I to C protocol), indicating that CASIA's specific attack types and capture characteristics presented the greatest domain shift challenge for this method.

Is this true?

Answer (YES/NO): NO